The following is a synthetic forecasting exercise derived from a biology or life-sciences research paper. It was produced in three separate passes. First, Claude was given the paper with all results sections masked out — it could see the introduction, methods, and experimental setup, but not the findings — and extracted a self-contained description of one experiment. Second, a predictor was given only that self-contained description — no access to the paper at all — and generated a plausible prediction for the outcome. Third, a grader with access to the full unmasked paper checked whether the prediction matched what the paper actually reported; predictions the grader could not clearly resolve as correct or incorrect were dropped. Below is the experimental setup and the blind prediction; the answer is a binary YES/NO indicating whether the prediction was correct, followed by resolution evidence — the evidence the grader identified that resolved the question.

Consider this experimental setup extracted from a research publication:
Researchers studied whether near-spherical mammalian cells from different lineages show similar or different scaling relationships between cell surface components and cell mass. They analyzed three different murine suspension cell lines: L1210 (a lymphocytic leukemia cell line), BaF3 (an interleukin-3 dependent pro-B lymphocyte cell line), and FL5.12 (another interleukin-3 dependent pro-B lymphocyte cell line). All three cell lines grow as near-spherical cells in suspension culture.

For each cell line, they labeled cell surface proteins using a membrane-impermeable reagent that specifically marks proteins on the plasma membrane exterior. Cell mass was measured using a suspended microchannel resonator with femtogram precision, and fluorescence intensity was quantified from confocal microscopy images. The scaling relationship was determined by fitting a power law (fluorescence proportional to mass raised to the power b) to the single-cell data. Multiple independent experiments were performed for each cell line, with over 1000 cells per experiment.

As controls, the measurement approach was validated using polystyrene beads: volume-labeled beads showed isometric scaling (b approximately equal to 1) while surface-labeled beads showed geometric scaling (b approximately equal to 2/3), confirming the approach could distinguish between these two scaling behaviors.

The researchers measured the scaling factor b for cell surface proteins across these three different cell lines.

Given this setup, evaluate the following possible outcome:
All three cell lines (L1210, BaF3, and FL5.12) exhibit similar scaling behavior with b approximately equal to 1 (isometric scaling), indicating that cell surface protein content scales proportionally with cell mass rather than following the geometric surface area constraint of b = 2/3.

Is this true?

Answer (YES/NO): YES